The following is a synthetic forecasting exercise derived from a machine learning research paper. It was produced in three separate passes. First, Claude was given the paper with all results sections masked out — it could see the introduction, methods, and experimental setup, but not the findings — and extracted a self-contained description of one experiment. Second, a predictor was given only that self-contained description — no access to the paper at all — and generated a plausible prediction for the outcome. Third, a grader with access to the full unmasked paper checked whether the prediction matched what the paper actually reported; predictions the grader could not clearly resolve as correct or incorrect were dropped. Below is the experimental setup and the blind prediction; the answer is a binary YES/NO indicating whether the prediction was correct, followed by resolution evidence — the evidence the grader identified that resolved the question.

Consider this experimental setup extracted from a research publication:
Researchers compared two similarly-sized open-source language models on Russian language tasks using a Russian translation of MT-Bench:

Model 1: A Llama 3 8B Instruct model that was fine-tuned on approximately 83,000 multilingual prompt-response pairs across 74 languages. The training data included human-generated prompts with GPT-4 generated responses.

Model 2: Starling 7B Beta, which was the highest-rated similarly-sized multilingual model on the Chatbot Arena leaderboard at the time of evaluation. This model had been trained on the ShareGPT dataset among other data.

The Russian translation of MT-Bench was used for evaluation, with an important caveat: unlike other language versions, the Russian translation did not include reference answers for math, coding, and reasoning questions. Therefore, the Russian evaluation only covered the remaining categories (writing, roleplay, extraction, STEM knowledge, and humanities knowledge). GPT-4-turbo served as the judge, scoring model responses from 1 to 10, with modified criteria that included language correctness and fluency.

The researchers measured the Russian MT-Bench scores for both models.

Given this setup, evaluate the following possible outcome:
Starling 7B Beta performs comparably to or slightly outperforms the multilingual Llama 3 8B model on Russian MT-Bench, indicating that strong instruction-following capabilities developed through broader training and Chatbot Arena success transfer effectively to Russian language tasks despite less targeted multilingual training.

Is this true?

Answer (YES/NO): YES